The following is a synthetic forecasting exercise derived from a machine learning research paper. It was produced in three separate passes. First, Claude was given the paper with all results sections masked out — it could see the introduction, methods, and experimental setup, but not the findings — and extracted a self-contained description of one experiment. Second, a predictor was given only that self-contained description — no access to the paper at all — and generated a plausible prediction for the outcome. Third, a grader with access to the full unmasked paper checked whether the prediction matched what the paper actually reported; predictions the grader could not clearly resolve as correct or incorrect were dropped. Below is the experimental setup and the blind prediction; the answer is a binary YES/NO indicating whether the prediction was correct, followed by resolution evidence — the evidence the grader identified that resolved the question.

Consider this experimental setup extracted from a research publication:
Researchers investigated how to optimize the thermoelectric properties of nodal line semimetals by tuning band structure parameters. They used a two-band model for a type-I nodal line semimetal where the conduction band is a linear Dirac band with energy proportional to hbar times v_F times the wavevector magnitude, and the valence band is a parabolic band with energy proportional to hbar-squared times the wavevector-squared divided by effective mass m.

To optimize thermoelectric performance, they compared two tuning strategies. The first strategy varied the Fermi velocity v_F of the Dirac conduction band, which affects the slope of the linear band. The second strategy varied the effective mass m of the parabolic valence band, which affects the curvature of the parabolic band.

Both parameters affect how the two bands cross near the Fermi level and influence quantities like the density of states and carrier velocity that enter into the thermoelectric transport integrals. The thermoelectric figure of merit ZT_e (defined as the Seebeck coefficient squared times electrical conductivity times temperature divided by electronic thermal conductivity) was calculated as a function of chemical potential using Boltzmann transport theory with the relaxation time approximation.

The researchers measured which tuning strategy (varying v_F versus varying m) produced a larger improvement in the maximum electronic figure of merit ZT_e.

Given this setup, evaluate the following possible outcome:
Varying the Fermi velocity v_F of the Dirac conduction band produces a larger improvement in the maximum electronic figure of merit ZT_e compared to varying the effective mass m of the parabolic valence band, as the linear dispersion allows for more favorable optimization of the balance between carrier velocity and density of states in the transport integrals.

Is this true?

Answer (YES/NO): YES